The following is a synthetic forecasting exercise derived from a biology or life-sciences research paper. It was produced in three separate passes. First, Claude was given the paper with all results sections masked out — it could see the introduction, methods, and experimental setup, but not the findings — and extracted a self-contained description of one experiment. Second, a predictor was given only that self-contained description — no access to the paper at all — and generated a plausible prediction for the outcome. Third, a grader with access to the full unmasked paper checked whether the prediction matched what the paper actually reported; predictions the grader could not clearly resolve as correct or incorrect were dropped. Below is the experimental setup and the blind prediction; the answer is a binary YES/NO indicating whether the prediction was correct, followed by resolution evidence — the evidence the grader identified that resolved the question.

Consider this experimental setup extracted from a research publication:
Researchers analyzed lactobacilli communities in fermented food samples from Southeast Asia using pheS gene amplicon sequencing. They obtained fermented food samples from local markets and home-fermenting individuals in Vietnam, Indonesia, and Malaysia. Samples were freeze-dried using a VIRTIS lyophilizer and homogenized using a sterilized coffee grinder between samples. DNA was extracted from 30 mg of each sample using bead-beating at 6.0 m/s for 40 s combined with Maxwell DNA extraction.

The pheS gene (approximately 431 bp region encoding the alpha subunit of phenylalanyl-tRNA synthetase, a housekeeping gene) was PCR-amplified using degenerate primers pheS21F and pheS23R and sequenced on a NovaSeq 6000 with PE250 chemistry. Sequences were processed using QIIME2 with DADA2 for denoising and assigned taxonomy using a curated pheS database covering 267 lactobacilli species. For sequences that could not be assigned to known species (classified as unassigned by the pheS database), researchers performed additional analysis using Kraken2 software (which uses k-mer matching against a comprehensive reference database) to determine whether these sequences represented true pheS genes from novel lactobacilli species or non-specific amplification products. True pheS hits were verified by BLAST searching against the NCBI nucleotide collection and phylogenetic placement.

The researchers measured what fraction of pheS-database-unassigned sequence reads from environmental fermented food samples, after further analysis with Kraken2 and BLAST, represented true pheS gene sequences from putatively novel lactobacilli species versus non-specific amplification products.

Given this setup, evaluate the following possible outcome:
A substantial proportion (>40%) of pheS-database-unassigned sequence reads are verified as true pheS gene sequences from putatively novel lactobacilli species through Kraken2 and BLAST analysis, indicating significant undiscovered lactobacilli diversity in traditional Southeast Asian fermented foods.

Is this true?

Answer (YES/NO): NO